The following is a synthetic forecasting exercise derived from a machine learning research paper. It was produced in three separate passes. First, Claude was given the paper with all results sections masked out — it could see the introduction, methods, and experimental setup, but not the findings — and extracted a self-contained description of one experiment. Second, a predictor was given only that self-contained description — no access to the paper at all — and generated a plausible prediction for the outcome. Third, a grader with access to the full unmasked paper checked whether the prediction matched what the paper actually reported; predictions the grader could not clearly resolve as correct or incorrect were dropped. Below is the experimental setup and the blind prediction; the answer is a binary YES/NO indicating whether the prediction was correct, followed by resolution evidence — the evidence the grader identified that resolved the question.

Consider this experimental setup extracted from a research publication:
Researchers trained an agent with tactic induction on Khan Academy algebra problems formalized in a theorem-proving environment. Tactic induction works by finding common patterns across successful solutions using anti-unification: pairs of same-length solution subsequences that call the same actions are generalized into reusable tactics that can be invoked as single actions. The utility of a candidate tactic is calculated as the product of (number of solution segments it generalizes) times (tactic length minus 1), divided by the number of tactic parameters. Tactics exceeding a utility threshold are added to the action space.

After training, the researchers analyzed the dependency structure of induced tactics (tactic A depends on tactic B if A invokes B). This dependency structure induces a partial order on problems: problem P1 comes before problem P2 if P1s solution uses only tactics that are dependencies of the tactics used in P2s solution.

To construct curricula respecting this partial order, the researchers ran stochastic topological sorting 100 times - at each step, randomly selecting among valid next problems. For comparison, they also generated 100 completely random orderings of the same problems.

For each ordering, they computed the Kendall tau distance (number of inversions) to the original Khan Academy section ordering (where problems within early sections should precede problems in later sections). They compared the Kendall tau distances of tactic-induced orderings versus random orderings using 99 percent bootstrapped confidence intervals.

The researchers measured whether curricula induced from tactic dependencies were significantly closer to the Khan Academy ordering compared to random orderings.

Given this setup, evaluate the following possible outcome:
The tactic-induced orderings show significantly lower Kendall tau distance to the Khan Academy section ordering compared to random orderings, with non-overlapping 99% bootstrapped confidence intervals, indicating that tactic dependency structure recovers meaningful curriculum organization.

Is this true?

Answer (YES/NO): YES